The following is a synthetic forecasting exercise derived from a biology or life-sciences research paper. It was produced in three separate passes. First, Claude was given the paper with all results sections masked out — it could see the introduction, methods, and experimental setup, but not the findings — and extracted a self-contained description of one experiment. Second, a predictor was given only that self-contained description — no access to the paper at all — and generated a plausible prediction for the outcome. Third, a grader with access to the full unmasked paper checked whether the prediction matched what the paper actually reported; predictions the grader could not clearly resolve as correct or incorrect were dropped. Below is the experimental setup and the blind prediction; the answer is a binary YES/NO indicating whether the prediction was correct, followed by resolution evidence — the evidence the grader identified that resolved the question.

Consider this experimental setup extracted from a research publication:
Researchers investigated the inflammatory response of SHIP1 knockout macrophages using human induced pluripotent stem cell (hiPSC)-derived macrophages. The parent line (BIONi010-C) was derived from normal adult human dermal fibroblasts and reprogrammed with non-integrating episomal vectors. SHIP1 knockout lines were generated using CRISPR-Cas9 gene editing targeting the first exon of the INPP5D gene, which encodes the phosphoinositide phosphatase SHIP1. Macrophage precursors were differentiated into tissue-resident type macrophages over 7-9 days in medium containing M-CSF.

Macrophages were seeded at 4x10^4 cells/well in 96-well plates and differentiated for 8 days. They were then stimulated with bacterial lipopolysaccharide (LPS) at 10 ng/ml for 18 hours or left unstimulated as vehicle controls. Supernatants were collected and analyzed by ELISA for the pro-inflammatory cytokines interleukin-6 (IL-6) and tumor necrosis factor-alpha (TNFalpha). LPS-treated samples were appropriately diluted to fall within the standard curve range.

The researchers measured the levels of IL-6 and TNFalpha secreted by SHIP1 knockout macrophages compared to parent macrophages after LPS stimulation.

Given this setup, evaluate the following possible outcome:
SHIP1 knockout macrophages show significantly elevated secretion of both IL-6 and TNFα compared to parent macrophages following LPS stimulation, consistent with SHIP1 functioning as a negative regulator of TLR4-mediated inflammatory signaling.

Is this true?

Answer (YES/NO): NO